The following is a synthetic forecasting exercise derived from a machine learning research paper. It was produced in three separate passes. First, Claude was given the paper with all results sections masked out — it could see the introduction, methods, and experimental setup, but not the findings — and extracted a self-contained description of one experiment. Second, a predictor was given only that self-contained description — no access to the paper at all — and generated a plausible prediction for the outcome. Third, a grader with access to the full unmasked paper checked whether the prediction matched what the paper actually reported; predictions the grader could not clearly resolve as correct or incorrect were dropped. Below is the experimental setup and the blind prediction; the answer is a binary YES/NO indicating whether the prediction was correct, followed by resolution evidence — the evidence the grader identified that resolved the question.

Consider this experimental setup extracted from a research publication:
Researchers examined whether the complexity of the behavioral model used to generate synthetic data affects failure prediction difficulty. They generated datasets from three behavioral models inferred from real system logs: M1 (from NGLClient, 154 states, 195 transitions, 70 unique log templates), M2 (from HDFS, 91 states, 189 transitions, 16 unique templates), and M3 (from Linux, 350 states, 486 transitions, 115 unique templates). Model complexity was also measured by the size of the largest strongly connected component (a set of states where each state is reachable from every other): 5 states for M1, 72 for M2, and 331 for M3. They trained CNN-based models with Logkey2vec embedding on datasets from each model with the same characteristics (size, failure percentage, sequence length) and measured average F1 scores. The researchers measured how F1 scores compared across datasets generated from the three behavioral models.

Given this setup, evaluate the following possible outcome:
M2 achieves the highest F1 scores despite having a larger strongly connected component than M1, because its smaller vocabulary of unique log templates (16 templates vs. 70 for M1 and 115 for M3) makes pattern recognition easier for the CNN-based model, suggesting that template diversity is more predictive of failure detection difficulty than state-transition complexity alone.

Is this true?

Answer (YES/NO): NO